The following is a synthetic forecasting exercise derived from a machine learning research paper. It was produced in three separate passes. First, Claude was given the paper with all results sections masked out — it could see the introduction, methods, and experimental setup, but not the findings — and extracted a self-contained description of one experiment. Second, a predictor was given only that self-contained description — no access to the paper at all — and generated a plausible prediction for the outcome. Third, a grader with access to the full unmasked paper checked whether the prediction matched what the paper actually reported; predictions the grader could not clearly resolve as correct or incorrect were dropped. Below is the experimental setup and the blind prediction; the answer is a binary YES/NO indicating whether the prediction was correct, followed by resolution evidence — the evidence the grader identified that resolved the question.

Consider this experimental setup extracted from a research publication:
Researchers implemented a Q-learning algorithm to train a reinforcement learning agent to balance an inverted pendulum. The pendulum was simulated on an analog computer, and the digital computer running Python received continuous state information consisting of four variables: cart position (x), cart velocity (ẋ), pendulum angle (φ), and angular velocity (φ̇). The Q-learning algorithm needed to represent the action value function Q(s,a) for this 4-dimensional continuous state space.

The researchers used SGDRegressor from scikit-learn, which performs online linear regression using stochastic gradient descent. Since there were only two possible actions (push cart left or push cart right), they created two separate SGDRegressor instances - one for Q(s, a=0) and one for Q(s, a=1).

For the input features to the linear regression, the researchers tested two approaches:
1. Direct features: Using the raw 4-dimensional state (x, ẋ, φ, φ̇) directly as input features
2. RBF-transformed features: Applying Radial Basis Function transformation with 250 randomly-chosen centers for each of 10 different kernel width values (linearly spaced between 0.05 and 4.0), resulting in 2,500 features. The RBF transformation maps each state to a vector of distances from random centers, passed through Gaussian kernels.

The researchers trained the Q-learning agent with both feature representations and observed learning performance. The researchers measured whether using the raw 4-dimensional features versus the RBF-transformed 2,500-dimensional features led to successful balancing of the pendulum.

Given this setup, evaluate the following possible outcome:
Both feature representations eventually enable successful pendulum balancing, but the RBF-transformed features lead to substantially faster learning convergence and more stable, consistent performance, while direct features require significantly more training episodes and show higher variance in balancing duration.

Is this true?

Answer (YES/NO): NO